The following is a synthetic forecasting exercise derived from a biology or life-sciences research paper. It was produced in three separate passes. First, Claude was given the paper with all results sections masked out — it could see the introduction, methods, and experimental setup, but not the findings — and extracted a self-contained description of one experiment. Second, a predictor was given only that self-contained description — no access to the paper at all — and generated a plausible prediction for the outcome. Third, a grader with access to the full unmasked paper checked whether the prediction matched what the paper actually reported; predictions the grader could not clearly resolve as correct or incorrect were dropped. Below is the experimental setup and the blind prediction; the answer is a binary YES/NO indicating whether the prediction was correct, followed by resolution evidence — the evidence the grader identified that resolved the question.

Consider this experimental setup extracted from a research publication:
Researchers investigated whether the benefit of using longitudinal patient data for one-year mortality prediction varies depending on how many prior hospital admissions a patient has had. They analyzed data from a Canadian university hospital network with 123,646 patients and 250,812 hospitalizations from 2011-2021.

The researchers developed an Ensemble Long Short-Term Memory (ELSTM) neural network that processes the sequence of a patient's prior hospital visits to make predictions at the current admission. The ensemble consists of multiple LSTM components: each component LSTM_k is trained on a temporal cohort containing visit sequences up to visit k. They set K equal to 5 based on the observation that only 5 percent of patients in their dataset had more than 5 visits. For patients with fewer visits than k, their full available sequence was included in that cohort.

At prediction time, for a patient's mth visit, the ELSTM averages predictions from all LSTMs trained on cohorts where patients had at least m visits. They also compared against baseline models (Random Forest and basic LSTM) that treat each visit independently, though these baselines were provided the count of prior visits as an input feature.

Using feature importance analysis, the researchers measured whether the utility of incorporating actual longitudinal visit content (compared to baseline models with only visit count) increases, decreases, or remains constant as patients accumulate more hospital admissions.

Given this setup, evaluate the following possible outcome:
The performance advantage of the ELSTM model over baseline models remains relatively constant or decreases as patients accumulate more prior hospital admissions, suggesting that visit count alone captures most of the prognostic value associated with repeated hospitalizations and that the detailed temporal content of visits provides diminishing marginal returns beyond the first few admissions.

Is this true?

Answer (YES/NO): NO